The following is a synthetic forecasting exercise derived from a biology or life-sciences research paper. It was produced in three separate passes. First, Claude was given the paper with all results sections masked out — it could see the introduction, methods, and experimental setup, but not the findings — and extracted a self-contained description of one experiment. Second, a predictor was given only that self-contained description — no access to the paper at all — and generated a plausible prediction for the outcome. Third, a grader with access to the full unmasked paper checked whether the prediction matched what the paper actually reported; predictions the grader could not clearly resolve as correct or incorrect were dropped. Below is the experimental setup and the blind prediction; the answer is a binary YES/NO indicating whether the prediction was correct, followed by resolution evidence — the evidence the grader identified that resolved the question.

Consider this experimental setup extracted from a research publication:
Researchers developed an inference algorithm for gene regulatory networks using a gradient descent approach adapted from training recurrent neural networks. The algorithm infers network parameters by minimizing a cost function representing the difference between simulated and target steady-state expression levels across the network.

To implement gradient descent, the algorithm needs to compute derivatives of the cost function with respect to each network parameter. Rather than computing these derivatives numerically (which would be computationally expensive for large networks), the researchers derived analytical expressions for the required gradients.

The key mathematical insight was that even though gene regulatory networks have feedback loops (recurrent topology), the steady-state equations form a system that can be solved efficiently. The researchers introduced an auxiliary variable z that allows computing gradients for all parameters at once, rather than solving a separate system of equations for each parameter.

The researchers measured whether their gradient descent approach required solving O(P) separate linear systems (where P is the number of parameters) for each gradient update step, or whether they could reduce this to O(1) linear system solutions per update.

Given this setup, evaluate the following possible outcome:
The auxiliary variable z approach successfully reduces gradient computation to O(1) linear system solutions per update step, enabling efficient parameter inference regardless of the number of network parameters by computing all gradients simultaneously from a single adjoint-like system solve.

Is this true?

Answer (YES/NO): YES